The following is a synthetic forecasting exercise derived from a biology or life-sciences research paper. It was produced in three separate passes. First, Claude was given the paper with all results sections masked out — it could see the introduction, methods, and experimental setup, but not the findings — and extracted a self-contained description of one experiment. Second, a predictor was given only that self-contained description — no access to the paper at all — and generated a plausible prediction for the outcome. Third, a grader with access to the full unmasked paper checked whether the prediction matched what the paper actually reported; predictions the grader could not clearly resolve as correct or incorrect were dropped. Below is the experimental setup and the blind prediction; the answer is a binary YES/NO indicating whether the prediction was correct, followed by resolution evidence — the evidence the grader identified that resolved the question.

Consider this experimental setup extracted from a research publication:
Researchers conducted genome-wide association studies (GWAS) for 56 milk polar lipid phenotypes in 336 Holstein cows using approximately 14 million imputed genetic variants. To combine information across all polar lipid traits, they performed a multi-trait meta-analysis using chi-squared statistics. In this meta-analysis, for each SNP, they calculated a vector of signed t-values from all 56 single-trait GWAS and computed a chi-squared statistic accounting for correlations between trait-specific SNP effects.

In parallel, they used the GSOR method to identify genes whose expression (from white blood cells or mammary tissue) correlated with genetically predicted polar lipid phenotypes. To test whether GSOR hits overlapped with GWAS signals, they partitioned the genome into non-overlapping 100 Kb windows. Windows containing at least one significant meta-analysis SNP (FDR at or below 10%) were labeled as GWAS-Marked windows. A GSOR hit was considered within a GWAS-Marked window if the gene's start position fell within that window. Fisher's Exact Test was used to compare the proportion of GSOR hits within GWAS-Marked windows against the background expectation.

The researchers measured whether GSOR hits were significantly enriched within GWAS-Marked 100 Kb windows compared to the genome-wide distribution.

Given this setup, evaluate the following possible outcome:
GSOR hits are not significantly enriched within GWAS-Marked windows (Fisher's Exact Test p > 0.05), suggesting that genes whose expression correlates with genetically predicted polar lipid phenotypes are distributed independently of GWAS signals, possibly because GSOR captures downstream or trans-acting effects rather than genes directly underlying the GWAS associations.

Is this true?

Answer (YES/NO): NO